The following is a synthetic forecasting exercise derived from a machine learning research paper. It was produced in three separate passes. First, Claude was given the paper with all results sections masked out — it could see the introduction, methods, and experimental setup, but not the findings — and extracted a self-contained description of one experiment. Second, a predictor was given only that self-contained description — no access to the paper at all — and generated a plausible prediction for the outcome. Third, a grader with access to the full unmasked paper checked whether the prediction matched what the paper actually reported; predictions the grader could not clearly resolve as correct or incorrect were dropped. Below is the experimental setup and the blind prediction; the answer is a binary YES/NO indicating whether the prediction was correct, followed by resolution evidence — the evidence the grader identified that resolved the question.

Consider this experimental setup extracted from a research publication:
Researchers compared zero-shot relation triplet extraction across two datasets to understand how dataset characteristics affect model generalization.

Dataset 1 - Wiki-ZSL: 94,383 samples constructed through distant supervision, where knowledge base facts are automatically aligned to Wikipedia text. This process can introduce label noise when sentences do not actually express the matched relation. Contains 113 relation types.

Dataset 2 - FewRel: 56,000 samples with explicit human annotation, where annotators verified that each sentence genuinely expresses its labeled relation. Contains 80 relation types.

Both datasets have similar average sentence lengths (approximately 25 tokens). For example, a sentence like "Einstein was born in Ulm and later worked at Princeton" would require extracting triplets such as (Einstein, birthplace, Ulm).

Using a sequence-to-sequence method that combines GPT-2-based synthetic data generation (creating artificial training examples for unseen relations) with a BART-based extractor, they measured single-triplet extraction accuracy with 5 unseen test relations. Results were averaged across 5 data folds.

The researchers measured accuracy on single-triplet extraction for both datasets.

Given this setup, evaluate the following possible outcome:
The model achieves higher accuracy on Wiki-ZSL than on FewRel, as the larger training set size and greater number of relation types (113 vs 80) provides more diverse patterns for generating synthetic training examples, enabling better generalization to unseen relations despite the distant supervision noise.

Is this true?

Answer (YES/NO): NO